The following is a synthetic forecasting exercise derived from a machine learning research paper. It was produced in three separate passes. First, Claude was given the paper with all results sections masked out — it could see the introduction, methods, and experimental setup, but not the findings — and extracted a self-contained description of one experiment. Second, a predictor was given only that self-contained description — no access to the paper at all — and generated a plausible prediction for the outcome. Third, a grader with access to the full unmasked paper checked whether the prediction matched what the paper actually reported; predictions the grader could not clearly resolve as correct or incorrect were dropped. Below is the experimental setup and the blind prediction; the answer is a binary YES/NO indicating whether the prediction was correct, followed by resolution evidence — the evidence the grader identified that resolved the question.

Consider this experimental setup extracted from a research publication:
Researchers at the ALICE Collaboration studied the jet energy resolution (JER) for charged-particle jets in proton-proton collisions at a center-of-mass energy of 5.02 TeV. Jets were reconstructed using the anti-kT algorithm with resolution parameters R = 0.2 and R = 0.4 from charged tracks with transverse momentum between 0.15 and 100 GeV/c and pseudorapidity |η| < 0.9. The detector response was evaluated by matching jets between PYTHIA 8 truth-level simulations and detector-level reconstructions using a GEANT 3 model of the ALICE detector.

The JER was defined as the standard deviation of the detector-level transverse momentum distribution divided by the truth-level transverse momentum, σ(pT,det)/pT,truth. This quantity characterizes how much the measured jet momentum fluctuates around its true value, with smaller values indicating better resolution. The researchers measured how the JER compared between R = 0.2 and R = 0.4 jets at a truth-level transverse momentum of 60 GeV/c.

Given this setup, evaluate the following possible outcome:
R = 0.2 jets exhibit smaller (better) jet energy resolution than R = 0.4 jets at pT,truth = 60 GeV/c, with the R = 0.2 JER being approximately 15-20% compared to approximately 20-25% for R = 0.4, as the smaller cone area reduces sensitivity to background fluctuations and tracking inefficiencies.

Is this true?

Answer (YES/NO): NO